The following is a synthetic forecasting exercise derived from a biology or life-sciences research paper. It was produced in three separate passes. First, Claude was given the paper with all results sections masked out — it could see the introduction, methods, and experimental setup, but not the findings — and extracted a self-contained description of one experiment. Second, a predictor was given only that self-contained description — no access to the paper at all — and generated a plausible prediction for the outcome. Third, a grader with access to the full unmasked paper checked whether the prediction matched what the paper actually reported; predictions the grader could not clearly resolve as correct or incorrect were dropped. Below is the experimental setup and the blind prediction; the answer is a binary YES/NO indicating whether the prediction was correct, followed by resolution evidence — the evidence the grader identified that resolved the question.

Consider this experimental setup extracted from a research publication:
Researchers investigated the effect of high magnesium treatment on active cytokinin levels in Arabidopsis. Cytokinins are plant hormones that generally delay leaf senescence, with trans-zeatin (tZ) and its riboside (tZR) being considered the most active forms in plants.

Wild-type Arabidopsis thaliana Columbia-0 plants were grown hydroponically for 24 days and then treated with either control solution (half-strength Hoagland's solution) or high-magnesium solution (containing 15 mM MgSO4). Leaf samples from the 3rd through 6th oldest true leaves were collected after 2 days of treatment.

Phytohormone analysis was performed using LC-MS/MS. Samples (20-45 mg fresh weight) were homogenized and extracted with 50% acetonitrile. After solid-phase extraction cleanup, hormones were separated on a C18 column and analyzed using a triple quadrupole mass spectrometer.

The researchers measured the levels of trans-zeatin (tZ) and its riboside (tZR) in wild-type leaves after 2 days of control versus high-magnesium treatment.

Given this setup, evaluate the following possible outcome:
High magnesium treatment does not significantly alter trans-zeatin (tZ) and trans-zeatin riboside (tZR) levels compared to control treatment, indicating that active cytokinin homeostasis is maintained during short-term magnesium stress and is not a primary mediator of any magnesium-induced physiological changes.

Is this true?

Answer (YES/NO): NO